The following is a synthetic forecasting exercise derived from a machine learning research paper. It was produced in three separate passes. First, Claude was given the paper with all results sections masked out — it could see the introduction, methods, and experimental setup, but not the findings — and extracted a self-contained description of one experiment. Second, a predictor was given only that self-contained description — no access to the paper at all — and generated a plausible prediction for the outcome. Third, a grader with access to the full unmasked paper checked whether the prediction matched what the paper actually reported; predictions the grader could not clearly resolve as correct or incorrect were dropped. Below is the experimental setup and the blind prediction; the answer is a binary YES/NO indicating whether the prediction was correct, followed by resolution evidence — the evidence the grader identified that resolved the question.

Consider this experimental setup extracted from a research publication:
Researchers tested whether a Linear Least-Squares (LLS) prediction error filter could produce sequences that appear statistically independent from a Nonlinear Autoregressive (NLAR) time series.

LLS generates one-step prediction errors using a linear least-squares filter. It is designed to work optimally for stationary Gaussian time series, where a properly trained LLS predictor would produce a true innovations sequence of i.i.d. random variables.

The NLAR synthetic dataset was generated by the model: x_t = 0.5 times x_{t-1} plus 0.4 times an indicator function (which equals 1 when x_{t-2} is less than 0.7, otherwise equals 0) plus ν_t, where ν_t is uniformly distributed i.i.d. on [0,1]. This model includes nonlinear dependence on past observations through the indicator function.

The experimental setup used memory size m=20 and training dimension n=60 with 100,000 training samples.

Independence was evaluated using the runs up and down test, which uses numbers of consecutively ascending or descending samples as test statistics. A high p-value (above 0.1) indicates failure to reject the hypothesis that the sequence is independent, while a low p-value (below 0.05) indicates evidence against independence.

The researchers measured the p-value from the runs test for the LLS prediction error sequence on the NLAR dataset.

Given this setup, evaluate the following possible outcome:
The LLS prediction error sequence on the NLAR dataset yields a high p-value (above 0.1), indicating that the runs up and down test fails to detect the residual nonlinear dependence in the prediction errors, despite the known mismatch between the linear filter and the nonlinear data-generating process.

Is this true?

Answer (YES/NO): NO